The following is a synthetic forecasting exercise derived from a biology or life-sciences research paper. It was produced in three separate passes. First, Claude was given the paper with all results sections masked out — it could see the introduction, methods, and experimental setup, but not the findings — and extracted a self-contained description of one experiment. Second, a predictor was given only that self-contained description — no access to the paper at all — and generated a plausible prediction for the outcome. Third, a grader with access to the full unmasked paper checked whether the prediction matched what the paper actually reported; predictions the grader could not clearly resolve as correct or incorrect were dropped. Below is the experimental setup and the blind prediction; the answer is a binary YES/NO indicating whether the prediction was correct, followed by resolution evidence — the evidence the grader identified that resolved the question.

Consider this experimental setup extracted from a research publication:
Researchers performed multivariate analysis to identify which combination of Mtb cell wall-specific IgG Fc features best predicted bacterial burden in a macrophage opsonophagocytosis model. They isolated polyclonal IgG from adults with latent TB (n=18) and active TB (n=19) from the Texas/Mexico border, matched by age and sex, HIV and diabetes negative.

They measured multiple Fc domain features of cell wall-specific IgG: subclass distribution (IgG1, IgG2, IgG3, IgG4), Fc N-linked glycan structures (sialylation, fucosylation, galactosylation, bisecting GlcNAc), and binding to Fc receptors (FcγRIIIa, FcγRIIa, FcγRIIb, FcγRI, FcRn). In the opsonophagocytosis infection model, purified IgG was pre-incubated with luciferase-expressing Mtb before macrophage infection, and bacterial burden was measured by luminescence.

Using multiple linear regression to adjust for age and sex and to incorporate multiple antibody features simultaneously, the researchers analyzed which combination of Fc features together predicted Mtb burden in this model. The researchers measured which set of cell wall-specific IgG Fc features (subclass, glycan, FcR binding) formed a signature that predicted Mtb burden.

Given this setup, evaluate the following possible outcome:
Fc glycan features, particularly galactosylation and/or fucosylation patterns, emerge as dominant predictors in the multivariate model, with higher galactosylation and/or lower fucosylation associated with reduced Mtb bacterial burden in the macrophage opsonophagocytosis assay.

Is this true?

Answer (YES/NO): NO